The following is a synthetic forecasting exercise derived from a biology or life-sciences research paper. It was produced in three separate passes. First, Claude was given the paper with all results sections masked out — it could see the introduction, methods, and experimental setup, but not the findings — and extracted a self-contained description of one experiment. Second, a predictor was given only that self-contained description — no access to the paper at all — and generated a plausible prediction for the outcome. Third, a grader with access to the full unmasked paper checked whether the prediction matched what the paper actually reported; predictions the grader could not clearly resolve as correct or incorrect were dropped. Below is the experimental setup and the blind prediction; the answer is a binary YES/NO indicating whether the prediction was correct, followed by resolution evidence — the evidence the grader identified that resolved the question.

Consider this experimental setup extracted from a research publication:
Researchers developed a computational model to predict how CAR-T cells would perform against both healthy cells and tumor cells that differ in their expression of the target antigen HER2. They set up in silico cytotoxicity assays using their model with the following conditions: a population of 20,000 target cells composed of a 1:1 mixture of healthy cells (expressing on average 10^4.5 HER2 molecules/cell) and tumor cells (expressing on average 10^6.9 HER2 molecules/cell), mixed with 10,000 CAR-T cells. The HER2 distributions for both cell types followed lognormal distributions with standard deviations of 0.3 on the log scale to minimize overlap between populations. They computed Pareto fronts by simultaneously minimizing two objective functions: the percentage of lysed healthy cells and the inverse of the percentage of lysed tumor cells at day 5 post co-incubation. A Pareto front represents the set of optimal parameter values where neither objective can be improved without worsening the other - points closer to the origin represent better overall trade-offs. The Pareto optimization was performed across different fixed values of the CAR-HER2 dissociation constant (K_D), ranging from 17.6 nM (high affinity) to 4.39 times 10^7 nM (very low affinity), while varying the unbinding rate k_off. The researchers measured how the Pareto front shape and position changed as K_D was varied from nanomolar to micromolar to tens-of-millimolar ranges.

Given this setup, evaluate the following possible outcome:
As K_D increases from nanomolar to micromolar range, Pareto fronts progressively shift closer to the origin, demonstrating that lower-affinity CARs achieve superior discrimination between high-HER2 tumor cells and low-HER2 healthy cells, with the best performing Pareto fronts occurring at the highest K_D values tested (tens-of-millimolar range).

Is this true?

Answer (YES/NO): NO